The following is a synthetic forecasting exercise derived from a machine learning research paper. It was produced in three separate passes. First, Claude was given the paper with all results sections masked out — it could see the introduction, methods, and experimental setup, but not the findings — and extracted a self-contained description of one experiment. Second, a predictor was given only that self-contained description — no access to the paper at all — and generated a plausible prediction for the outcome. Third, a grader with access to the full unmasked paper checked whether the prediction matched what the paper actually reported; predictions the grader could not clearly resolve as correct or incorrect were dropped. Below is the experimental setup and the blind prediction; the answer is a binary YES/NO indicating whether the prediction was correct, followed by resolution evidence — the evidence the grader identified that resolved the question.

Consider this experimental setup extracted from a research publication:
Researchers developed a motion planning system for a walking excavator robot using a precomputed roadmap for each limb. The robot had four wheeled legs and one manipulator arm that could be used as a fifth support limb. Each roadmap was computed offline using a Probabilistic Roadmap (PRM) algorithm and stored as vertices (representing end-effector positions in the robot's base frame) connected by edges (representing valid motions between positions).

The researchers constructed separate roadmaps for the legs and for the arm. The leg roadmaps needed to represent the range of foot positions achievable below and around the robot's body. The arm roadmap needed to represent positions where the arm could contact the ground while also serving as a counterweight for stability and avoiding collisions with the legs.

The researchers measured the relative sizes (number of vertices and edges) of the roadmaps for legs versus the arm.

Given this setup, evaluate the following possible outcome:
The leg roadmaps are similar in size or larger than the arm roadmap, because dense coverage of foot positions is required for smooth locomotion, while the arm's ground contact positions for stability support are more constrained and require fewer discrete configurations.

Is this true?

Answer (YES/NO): NO